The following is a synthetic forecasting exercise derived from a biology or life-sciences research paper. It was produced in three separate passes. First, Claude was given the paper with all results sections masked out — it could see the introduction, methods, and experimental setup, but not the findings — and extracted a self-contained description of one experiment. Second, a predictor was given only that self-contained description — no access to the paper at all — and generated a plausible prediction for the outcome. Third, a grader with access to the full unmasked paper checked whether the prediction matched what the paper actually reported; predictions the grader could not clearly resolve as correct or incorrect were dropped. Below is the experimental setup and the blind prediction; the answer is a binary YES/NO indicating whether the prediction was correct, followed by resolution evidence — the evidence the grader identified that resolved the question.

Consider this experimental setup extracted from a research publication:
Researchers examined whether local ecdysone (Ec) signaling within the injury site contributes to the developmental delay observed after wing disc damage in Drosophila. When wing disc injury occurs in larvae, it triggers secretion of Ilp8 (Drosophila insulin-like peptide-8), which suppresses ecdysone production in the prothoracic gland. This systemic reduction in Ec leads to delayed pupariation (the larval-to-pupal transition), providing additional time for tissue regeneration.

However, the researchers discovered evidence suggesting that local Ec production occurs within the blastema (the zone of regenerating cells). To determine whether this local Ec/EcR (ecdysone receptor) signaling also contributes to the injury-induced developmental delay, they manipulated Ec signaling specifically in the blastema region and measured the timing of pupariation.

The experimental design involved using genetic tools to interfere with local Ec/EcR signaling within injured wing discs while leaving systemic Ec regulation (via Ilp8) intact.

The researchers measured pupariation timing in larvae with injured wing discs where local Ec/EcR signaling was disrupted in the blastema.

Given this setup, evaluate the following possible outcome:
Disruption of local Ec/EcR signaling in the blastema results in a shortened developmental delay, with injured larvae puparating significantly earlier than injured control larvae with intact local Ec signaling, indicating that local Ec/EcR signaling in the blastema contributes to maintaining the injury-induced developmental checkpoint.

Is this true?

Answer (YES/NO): YES